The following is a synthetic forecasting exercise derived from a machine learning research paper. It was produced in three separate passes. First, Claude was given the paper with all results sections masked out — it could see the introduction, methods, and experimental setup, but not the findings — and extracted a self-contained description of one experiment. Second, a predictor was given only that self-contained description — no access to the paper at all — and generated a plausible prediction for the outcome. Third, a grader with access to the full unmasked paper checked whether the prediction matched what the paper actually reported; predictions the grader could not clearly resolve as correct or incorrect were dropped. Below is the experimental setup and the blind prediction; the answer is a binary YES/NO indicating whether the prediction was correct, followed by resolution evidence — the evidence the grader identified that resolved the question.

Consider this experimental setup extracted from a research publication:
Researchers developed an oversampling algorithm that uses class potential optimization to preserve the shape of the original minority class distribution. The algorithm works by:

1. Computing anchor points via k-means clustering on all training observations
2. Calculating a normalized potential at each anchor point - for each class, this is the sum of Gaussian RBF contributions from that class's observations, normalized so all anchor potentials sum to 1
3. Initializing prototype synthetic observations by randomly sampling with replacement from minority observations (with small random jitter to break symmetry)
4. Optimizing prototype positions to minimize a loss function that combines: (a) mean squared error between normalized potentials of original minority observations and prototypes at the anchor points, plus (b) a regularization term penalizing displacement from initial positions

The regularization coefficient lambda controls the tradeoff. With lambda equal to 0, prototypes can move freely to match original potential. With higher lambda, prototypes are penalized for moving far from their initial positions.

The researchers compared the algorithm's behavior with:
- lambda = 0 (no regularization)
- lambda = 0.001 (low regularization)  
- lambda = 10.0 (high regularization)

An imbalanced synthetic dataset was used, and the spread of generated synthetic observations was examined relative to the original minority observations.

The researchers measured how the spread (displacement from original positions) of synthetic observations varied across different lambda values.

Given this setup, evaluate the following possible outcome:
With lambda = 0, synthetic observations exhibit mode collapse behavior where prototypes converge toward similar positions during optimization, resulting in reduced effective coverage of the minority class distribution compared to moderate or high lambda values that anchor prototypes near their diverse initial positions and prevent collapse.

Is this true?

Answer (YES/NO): NO